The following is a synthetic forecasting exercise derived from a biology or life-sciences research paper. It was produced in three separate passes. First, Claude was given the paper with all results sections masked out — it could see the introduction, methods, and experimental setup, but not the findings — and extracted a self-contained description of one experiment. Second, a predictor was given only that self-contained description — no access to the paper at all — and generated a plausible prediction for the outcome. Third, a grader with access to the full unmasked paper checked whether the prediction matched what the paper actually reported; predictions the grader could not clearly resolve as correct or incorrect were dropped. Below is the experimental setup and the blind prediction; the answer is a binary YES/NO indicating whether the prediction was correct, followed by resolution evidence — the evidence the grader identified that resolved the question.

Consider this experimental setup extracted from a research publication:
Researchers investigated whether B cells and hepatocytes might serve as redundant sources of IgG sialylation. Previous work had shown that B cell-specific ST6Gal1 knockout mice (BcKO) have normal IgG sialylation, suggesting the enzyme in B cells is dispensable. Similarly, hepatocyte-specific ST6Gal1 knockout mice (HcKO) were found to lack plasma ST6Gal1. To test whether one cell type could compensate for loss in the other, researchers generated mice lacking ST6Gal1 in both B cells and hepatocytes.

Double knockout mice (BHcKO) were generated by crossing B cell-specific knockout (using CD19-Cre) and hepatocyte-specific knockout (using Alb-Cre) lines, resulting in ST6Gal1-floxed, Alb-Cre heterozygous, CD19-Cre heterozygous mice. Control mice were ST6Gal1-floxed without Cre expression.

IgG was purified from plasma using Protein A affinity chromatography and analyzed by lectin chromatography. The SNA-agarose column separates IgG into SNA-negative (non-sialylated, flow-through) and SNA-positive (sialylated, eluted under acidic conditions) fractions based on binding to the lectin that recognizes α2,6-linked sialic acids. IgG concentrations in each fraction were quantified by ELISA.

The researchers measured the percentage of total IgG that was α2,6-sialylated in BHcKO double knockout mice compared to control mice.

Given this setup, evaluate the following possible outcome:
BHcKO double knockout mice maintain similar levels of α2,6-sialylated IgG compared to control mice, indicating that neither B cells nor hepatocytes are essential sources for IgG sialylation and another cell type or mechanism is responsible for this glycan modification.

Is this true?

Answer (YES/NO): YES